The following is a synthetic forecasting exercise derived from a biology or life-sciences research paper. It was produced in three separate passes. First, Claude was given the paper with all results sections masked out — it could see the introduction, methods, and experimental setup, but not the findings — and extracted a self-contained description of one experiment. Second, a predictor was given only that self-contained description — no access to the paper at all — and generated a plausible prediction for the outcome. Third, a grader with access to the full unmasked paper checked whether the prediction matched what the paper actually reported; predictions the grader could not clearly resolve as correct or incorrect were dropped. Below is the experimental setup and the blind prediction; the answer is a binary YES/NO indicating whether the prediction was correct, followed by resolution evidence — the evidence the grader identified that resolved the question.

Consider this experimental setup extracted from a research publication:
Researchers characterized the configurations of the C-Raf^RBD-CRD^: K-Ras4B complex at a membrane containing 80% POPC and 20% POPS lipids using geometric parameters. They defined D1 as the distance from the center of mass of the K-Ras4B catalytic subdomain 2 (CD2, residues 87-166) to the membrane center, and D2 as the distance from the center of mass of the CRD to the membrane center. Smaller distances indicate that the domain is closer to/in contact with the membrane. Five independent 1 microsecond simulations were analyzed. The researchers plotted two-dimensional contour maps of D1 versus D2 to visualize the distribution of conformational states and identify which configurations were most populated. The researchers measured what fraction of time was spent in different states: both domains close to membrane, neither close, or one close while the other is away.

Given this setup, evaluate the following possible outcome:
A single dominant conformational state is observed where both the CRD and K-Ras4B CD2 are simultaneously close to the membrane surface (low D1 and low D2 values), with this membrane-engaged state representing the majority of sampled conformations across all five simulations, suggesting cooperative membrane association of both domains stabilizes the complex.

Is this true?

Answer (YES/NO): NO